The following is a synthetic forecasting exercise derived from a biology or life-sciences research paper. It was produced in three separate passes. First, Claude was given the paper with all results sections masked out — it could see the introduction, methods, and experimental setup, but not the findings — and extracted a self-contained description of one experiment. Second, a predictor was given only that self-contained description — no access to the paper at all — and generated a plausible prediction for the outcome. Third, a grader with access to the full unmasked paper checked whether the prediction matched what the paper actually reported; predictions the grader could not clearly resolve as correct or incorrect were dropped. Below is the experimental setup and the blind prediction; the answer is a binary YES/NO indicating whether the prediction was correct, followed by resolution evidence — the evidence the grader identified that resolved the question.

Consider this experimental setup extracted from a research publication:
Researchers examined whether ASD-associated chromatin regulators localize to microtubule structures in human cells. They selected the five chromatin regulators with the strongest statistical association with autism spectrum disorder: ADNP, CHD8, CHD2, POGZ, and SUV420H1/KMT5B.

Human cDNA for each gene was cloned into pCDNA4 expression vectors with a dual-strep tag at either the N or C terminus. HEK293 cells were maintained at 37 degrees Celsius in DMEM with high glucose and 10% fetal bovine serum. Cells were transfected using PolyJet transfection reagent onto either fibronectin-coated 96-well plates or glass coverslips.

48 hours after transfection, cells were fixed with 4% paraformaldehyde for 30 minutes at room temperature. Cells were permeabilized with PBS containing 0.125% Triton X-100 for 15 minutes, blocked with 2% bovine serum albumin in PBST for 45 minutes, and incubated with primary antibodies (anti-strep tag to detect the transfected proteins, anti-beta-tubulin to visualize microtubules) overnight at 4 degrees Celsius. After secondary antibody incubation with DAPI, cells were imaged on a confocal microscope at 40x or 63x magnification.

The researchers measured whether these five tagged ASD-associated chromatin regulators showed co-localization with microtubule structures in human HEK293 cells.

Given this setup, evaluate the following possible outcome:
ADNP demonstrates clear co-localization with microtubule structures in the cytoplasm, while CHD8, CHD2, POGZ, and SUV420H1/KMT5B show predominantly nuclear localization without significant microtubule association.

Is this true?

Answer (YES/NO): NO